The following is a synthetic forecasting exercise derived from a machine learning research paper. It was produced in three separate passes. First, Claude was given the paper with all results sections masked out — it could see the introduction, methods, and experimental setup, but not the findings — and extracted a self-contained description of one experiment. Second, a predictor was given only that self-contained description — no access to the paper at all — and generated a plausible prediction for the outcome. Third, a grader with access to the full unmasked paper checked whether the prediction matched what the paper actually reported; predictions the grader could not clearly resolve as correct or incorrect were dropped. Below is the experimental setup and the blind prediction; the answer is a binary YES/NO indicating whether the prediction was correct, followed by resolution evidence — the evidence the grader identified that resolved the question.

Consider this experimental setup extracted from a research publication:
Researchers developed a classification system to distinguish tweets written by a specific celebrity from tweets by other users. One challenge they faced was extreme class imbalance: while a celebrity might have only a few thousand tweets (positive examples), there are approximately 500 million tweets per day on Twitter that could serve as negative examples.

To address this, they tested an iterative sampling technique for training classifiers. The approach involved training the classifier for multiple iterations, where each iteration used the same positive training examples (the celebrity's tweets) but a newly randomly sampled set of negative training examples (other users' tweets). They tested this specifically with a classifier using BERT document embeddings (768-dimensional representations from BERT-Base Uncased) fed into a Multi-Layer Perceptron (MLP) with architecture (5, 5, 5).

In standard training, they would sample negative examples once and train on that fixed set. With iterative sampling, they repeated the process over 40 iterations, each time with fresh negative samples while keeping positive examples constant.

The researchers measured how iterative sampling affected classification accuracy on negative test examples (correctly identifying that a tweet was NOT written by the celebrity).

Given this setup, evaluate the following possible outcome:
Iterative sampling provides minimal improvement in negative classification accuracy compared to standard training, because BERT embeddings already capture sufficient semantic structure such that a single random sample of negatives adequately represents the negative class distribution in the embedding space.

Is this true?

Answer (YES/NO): NO